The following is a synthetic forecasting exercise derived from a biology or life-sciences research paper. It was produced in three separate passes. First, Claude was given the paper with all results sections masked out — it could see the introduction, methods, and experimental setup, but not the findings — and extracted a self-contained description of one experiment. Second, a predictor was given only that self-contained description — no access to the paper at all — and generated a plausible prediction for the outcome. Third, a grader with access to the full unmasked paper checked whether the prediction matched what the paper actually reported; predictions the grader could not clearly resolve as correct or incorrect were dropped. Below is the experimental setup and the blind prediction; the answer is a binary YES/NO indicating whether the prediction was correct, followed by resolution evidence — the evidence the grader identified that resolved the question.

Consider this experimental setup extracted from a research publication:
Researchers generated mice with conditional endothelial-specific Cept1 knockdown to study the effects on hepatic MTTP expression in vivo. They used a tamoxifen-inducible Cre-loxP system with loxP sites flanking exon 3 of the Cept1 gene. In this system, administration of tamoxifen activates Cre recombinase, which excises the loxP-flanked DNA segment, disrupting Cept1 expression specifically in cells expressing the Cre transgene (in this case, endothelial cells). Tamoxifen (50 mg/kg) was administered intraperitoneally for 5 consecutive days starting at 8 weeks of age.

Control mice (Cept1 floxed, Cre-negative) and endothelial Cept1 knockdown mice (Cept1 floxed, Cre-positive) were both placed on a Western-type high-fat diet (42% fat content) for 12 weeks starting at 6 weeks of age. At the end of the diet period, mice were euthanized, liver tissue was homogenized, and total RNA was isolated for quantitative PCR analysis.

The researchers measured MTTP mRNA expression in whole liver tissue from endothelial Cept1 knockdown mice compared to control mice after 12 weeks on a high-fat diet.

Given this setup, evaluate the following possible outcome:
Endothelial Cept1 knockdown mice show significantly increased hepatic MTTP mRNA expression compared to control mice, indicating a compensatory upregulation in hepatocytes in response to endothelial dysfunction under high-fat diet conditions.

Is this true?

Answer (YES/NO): NO